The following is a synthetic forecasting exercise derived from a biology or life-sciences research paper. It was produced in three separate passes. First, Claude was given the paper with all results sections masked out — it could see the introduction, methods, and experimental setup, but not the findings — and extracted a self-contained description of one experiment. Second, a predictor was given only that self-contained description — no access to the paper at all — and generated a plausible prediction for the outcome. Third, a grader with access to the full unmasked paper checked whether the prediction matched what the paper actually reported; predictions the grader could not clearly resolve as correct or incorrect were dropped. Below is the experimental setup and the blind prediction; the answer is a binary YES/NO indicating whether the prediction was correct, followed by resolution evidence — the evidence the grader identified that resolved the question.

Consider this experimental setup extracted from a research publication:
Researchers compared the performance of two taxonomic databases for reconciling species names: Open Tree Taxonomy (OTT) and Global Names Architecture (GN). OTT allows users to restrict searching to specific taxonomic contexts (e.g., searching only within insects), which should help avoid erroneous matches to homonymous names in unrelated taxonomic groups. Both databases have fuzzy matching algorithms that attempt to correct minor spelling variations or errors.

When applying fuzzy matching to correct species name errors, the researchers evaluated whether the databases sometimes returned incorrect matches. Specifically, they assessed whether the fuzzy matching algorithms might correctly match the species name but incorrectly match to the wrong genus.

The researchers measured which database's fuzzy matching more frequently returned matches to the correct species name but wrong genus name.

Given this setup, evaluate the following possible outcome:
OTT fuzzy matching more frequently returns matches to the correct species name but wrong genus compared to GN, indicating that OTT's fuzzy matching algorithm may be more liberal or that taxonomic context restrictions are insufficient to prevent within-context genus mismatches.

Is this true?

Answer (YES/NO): YES